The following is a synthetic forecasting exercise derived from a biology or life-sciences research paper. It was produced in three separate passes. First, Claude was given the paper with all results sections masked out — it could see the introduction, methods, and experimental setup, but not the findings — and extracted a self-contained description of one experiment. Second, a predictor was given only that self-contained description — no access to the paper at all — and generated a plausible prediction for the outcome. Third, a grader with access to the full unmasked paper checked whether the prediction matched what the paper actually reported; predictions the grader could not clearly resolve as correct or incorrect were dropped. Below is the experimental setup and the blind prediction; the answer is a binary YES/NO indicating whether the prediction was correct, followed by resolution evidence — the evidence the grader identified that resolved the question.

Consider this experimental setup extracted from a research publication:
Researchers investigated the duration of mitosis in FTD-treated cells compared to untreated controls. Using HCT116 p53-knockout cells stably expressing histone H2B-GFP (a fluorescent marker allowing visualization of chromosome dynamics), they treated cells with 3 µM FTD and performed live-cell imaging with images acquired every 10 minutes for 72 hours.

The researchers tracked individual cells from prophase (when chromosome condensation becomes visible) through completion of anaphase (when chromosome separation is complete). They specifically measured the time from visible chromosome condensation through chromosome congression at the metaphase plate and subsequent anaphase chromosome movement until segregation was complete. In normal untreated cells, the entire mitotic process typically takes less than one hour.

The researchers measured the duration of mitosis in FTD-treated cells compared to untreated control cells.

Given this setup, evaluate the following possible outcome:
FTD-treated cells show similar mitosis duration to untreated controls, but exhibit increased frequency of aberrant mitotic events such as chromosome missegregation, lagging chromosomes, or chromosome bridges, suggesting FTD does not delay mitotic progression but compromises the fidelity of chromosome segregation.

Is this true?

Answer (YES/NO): NO